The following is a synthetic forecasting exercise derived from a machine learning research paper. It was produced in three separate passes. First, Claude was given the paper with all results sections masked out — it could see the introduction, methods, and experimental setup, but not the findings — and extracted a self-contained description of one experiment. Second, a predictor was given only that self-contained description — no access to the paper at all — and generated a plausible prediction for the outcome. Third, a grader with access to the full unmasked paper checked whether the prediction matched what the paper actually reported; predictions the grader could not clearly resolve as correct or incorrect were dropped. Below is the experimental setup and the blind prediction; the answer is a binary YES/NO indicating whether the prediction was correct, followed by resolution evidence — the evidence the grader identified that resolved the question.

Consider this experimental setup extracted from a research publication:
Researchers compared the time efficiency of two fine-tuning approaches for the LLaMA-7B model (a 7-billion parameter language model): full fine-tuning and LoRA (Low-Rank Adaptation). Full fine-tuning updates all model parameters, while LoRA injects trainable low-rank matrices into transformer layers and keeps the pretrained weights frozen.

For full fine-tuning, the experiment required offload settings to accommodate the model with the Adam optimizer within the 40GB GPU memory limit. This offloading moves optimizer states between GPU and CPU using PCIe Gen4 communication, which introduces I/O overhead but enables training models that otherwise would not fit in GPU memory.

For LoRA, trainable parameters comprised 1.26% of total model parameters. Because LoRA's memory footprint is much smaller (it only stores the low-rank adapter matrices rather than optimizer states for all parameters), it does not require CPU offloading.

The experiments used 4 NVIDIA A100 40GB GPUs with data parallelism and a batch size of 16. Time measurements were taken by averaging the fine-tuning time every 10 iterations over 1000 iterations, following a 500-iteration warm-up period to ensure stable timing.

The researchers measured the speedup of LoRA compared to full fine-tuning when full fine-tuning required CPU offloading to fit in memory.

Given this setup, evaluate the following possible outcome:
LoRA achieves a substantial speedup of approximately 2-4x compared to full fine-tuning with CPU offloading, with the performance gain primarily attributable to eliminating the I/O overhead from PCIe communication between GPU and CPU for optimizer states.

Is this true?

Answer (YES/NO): NO